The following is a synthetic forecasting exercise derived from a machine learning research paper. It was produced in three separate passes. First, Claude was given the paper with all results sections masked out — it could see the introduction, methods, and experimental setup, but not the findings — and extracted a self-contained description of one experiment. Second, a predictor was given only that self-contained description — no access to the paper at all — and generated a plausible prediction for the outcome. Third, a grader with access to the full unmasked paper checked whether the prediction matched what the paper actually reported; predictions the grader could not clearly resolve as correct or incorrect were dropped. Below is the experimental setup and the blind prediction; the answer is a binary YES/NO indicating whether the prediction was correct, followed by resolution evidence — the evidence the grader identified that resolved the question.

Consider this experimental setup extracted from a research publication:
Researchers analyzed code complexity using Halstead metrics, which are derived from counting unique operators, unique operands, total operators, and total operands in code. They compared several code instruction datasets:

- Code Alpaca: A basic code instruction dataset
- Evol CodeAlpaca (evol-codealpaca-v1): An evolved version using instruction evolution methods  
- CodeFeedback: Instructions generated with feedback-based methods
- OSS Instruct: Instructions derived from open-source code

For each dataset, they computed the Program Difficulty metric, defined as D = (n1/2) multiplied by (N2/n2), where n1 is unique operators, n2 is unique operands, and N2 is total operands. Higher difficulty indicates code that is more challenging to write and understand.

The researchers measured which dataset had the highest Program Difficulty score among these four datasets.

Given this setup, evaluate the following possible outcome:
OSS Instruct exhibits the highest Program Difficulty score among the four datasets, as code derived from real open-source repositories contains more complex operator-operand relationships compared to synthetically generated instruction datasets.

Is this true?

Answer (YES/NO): NO